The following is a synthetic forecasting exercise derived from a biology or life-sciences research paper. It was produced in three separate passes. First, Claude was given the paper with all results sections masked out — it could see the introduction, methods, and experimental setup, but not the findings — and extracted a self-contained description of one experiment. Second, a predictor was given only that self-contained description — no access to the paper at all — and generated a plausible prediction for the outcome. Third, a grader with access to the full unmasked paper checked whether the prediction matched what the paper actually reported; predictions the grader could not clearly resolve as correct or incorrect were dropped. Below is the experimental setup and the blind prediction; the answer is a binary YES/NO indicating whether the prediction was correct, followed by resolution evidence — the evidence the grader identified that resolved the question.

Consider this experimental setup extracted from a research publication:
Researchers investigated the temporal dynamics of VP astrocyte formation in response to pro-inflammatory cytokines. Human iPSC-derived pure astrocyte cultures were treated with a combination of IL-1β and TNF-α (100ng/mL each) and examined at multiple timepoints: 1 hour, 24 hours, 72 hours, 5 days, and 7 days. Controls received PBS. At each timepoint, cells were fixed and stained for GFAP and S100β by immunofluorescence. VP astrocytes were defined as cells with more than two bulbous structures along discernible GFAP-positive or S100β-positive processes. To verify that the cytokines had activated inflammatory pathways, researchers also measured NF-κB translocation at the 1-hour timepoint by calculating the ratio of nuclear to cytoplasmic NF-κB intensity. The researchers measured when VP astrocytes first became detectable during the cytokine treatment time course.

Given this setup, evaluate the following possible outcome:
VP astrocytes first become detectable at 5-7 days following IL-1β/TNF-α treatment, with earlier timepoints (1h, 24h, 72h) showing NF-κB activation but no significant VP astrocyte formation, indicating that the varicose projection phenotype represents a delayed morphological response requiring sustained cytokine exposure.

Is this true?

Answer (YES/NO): YES